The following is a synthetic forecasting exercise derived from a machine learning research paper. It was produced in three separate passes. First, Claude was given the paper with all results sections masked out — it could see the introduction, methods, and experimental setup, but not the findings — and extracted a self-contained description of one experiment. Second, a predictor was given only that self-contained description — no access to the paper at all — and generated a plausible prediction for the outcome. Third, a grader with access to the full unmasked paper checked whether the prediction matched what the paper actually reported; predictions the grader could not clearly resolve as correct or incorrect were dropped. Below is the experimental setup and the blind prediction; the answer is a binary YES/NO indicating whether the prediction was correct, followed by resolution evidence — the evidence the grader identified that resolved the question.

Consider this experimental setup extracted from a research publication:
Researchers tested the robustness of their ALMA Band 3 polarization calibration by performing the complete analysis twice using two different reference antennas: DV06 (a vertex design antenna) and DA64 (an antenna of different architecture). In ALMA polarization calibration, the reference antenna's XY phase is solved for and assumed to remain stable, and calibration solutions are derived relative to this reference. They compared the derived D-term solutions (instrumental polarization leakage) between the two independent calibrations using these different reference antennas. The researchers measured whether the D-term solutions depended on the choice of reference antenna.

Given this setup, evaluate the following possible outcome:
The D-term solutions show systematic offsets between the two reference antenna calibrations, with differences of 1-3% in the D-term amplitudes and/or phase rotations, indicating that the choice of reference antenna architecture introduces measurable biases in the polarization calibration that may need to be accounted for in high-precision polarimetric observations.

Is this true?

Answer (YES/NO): NO